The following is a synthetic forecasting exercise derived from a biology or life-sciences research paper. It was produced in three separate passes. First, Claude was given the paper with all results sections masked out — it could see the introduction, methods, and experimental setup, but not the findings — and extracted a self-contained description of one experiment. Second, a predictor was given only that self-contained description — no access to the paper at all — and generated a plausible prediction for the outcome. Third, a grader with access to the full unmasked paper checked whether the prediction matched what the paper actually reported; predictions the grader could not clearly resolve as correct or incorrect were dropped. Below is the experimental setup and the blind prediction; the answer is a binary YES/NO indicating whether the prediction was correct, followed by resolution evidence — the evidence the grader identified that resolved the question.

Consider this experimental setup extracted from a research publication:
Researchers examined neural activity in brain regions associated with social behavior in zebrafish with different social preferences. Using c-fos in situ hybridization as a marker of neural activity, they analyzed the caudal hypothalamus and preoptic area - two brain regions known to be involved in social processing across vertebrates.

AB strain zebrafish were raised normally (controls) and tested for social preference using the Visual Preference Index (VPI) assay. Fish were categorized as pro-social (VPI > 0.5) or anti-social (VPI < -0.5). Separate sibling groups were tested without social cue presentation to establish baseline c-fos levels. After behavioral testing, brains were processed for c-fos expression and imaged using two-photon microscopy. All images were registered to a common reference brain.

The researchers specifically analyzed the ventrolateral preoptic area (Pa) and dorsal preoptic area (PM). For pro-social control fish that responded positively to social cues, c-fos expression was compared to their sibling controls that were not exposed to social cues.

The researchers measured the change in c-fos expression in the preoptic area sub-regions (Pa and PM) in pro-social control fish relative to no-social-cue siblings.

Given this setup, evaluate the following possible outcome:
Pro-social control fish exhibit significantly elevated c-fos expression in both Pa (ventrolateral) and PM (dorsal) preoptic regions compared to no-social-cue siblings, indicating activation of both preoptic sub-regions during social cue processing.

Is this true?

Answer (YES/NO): NO